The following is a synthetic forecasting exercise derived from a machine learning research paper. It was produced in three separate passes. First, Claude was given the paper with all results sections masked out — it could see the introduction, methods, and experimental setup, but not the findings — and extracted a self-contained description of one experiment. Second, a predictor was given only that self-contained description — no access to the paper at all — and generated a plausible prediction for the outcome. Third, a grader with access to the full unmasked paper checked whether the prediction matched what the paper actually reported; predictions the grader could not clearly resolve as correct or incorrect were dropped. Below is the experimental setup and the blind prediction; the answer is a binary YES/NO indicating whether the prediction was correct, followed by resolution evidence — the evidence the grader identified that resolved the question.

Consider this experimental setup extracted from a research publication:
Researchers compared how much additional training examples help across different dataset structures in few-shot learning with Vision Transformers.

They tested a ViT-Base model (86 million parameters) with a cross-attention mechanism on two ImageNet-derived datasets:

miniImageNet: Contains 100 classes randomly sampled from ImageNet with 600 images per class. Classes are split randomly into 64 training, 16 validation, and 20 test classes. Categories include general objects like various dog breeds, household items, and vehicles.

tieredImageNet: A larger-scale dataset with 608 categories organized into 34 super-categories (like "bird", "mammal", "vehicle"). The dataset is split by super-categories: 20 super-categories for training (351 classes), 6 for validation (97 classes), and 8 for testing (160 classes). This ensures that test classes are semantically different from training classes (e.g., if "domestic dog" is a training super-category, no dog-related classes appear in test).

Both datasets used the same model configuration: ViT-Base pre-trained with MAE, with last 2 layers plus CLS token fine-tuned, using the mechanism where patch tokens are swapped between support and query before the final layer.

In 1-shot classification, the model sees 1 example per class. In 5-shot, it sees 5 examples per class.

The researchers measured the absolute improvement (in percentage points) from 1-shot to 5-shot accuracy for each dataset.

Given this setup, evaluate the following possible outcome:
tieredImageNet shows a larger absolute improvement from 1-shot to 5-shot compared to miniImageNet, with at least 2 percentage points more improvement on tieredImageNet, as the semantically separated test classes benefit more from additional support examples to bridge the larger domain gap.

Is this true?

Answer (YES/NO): YES